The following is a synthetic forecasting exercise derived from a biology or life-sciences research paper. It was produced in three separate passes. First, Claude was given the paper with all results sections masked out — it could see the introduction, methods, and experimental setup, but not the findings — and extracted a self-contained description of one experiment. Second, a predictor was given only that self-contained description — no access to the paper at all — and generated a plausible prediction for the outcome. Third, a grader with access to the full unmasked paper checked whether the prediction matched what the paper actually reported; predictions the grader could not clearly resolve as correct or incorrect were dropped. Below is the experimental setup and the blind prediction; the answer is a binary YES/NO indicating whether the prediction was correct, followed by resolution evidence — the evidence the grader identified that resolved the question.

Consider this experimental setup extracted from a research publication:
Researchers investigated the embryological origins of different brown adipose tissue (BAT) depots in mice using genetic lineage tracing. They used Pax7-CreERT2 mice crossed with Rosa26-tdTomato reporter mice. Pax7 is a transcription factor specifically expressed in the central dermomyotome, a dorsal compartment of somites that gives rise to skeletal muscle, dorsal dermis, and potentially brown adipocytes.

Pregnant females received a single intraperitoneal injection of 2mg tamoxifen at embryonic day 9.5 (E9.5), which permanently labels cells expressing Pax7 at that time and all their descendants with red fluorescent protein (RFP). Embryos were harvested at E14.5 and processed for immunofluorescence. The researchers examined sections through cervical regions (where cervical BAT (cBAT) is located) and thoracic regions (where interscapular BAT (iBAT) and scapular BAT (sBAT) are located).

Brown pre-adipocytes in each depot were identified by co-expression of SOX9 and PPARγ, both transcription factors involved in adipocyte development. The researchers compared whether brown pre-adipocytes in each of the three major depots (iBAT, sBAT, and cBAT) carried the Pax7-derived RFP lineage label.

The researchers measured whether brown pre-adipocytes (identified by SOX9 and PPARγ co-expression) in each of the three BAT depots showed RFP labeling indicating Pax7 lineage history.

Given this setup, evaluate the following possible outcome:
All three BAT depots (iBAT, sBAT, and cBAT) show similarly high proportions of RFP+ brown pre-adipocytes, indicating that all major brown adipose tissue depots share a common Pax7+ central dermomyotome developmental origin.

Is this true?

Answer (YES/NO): NO